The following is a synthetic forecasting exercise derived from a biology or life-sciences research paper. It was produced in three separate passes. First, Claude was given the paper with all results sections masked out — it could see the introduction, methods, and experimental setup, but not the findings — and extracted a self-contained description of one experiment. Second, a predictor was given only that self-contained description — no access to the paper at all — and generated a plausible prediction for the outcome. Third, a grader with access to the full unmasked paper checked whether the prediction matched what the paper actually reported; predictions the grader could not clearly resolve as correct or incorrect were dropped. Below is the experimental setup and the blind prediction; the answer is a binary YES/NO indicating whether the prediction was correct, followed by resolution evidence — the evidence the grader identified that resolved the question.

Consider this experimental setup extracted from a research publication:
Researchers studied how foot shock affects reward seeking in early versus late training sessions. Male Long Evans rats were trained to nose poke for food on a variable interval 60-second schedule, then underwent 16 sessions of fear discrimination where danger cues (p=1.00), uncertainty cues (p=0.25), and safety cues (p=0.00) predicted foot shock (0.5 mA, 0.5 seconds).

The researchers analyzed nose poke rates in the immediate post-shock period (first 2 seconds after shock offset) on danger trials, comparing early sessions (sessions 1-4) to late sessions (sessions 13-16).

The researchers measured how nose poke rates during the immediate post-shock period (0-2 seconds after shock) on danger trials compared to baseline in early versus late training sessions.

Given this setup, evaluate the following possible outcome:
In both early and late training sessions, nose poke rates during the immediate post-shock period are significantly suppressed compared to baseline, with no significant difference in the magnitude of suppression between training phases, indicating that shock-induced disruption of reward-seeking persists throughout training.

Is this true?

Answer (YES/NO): NO